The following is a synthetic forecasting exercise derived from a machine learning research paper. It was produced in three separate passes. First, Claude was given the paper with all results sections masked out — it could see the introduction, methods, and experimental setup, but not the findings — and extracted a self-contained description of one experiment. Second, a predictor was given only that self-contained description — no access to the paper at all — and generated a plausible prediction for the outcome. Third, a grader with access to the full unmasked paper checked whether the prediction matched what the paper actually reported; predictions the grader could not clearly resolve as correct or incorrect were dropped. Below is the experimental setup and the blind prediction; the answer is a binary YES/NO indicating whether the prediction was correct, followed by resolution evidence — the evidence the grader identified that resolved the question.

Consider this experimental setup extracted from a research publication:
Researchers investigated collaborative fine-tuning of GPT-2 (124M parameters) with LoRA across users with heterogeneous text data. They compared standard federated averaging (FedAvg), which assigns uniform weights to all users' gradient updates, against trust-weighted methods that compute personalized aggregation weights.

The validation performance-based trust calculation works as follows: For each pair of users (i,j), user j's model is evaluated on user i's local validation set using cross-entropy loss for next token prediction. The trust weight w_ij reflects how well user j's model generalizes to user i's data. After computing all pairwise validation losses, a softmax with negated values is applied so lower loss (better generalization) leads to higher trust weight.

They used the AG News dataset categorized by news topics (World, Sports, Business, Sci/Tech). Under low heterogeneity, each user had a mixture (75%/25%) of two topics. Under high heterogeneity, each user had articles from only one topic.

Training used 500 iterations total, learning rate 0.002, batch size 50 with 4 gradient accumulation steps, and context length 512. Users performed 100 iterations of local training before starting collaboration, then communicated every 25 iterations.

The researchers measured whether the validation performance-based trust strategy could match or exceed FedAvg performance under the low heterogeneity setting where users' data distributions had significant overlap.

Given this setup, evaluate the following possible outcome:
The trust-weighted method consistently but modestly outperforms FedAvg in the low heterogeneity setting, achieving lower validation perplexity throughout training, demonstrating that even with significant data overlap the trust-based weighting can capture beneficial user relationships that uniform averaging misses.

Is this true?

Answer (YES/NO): YES